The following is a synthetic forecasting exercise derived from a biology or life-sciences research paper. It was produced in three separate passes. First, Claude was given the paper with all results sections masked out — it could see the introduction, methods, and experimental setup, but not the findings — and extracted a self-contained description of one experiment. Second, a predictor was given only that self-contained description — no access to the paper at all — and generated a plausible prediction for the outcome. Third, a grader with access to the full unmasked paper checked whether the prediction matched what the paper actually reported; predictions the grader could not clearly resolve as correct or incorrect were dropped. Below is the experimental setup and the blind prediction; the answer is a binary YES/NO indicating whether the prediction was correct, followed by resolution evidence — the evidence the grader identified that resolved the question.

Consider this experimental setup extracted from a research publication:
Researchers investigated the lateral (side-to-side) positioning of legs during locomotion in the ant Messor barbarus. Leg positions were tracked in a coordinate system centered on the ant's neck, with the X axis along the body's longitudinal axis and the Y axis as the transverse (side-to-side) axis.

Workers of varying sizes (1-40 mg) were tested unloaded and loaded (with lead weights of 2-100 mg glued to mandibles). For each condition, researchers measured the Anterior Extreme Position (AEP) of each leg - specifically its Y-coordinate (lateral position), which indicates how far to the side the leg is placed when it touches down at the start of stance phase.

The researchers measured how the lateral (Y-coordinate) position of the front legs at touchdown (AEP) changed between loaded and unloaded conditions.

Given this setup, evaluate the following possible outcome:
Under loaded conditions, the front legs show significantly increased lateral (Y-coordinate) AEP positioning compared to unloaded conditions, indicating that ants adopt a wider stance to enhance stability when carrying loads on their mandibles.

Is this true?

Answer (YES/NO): NO